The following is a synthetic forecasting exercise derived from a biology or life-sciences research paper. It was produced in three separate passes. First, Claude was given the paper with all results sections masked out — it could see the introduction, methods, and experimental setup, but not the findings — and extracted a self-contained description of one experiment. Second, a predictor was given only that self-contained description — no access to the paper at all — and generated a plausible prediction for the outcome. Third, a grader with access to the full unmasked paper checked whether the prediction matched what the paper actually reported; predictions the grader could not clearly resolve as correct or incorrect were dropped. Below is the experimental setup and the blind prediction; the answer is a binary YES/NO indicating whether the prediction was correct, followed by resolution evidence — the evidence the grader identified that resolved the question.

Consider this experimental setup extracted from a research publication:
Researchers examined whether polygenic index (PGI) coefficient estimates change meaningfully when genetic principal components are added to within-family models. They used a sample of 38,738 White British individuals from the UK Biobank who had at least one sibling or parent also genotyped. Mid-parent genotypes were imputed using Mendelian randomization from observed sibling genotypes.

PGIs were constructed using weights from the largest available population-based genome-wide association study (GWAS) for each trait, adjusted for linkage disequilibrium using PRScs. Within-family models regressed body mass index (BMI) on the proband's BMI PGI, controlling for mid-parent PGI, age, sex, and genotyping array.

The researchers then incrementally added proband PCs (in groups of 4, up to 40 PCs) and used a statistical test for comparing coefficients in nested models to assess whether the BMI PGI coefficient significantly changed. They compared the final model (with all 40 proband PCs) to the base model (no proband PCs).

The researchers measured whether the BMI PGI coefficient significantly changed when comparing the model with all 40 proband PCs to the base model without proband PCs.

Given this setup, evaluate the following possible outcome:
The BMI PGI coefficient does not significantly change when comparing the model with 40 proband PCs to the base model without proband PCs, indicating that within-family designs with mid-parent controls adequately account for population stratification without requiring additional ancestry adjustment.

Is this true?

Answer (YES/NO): YES